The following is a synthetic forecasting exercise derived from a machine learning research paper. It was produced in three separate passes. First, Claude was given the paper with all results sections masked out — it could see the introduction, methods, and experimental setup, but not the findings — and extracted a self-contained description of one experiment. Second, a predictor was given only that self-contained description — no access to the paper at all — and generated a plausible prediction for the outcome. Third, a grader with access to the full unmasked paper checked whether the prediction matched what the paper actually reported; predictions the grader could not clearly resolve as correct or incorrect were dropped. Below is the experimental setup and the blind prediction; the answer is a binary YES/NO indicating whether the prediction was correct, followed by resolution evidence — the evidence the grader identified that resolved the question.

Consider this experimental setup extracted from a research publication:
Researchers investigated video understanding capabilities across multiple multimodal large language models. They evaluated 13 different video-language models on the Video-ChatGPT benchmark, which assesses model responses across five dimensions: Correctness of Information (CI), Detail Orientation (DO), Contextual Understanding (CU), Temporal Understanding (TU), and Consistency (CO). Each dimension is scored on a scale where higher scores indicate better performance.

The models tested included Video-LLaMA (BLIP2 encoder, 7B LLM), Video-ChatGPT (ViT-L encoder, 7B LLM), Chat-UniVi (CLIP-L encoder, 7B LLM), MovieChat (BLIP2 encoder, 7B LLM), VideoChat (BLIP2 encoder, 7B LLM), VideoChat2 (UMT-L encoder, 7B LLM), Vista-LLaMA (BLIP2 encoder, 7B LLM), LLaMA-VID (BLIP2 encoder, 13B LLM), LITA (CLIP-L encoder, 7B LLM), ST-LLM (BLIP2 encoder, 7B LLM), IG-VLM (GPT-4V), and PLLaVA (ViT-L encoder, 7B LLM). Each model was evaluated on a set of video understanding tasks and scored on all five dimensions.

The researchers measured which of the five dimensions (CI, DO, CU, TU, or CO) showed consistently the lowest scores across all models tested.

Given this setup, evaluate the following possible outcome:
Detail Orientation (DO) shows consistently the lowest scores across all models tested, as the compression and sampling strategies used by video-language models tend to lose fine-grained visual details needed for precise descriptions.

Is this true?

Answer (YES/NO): NO